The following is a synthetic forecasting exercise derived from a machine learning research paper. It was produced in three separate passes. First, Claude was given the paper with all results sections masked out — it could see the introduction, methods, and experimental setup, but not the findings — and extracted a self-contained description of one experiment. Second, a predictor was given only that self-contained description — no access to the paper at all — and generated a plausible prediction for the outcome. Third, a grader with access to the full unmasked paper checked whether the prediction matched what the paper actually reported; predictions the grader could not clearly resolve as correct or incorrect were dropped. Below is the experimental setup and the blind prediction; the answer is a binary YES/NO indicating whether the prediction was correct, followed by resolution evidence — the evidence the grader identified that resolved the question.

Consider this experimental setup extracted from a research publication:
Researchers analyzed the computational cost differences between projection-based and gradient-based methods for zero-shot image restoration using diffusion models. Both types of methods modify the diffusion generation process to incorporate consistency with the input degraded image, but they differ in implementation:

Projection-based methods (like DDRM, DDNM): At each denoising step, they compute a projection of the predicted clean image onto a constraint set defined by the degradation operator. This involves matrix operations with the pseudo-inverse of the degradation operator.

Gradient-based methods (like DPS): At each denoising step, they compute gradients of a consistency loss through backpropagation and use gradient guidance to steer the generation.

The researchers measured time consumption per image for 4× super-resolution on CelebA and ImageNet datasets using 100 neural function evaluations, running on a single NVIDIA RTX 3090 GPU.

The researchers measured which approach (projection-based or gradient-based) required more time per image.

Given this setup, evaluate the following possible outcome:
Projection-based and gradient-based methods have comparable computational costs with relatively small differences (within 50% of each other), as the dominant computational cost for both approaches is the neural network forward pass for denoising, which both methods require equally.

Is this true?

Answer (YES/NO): NO